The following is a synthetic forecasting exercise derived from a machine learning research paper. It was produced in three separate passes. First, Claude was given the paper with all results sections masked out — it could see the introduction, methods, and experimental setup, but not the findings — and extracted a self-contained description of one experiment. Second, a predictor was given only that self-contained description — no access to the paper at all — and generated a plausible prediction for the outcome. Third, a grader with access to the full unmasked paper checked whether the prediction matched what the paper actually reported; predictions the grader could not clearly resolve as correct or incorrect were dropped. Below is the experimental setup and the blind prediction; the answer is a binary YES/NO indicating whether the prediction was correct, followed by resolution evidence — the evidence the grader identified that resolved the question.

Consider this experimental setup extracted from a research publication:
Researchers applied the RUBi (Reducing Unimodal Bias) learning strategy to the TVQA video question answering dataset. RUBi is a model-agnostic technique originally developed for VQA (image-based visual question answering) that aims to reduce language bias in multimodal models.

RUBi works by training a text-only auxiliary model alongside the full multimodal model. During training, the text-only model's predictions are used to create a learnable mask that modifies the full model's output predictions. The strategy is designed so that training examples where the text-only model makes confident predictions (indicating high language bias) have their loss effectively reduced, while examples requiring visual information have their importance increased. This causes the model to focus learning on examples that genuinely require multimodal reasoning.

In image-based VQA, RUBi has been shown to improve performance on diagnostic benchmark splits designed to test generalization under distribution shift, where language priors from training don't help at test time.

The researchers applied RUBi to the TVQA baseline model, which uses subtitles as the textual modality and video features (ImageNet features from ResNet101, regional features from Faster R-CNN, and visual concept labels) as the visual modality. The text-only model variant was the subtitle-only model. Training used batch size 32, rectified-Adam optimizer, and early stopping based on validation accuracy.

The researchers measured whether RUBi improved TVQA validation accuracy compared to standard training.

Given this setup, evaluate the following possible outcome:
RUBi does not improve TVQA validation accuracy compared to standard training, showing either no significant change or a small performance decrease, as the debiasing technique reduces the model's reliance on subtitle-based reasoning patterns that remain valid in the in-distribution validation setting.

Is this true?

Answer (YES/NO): YES